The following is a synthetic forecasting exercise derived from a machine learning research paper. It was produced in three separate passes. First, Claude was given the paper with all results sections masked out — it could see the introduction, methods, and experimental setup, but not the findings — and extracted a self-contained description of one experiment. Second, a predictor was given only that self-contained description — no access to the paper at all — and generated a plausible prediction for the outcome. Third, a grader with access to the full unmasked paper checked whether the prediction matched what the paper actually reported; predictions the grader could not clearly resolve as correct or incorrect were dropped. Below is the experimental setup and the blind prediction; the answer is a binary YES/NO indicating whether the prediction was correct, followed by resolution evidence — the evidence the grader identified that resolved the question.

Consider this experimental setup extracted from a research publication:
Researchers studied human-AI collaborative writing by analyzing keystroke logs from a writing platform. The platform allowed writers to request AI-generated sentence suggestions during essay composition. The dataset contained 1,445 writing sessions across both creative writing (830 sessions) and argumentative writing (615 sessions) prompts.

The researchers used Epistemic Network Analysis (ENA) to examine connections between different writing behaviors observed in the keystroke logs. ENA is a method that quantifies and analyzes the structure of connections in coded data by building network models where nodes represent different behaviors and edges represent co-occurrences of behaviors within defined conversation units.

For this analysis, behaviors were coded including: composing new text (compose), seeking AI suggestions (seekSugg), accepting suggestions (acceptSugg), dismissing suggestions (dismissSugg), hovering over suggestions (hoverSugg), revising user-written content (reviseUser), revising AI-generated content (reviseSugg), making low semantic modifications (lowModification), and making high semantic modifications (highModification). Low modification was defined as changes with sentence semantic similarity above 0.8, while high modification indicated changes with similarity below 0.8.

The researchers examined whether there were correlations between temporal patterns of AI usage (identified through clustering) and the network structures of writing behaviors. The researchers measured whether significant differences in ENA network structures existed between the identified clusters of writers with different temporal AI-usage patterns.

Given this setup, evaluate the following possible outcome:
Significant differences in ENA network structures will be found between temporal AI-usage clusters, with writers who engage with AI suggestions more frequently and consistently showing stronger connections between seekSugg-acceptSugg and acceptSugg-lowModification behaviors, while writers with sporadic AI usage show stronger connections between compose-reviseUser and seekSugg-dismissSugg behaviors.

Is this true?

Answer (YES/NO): NO